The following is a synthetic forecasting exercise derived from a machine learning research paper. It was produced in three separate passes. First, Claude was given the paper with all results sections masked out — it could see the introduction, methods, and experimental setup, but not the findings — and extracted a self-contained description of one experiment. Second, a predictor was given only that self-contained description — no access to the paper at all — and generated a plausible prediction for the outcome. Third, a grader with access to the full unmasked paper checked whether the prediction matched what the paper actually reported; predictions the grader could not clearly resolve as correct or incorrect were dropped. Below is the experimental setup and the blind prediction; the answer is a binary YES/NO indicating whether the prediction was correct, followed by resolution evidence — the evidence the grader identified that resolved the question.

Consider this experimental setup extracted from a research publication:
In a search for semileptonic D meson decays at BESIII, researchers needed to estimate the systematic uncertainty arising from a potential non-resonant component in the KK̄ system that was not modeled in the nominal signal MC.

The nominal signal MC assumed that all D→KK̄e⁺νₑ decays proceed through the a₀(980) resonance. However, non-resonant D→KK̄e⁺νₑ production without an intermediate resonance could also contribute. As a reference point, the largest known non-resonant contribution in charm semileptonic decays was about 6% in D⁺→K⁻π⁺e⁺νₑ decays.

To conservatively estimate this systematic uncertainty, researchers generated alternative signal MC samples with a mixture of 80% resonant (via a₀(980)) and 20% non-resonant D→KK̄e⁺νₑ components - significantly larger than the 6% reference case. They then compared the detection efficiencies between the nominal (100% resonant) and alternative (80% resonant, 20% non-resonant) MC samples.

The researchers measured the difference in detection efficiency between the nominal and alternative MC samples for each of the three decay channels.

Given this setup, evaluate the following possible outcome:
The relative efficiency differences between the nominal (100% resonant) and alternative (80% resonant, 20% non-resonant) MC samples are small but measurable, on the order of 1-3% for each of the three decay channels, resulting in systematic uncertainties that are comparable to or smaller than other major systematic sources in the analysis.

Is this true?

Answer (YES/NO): NO